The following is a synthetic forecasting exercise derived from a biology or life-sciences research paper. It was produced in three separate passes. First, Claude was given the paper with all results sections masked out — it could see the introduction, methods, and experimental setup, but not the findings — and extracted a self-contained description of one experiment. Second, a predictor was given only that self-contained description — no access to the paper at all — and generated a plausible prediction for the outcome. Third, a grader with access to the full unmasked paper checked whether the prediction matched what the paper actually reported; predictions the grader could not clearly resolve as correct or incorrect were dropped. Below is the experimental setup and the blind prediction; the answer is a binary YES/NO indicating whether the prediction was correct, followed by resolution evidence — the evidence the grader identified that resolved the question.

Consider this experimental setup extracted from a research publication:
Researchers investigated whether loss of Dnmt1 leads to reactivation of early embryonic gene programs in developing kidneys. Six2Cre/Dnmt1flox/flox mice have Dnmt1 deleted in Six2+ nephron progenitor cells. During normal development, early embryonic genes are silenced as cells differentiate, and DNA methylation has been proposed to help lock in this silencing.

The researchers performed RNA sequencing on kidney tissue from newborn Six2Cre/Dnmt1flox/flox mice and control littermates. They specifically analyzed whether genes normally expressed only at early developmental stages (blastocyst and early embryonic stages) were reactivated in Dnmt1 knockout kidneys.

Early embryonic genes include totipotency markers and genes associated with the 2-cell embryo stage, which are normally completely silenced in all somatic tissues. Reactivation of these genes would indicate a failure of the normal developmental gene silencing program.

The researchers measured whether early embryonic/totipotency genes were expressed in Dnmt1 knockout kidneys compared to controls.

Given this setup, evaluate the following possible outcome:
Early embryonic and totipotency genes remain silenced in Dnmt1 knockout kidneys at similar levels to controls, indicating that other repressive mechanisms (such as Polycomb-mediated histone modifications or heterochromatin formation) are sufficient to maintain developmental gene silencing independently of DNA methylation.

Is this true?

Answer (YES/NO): NO